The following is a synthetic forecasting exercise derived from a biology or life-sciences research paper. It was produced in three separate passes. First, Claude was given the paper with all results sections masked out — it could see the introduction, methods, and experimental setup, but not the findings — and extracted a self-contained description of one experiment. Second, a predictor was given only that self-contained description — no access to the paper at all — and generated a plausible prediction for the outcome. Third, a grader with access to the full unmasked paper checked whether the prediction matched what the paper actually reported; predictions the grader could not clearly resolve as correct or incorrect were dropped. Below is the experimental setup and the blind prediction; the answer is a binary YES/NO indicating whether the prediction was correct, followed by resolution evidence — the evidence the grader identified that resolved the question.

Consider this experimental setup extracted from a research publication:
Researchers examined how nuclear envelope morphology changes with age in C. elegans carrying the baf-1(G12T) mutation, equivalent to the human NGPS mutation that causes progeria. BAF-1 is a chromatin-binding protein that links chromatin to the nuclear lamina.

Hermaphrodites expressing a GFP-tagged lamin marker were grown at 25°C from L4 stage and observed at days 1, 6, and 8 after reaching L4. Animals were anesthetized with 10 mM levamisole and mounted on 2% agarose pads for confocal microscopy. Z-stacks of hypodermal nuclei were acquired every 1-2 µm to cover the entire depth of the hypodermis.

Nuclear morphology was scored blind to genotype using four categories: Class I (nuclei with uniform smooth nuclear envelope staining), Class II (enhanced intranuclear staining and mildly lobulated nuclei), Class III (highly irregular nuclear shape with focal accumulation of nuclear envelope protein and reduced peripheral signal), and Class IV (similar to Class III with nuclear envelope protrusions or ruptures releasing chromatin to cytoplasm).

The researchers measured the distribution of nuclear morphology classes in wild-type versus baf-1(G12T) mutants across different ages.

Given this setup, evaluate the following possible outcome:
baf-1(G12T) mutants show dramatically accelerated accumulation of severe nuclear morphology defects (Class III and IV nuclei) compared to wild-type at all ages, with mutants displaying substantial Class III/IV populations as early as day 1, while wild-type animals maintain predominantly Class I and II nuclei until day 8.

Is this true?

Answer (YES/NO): NO